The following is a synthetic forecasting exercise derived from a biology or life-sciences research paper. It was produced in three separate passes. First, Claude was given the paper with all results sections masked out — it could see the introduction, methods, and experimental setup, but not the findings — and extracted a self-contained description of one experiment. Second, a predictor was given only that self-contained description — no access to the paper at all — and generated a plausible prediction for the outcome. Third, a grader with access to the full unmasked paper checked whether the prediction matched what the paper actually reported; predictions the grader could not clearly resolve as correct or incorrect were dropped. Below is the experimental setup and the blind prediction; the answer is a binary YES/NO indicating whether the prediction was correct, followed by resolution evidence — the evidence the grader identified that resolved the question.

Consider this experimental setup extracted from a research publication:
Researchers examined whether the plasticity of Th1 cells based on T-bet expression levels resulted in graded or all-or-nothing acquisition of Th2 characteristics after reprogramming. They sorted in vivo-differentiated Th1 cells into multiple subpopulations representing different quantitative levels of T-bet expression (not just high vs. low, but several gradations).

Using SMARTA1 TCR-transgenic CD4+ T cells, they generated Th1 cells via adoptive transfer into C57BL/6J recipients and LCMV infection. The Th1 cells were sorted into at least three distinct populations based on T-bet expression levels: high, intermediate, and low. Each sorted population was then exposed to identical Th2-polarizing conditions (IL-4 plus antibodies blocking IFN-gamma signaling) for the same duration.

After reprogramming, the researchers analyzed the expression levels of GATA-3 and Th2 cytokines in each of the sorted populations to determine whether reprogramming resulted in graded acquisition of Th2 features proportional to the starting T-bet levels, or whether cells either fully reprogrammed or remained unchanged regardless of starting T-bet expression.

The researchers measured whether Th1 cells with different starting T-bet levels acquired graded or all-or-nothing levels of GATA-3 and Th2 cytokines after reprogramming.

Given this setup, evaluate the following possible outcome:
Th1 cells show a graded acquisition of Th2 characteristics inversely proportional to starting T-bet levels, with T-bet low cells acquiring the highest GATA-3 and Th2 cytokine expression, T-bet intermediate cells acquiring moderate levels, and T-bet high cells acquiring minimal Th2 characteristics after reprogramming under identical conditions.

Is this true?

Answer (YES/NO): YES